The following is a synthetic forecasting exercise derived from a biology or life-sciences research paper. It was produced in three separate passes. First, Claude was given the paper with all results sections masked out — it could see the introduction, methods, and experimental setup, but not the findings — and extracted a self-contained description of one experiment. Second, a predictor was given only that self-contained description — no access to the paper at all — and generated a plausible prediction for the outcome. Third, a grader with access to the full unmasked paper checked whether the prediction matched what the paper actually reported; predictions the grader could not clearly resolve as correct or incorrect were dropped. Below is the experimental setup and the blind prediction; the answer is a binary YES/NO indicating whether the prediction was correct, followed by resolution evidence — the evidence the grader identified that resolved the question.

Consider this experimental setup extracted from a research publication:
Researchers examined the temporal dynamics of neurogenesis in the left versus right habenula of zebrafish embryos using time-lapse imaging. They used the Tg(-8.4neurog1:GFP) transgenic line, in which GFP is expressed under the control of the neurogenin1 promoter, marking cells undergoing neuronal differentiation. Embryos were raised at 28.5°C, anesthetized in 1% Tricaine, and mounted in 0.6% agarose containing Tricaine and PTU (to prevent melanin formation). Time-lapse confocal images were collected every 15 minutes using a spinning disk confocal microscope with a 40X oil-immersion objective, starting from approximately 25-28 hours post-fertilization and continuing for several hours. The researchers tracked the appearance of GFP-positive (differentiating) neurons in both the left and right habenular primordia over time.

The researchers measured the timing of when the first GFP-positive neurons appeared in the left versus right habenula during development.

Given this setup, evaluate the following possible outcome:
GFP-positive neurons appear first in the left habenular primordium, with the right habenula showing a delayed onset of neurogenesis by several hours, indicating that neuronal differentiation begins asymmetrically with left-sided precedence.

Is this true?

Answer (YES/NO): YES